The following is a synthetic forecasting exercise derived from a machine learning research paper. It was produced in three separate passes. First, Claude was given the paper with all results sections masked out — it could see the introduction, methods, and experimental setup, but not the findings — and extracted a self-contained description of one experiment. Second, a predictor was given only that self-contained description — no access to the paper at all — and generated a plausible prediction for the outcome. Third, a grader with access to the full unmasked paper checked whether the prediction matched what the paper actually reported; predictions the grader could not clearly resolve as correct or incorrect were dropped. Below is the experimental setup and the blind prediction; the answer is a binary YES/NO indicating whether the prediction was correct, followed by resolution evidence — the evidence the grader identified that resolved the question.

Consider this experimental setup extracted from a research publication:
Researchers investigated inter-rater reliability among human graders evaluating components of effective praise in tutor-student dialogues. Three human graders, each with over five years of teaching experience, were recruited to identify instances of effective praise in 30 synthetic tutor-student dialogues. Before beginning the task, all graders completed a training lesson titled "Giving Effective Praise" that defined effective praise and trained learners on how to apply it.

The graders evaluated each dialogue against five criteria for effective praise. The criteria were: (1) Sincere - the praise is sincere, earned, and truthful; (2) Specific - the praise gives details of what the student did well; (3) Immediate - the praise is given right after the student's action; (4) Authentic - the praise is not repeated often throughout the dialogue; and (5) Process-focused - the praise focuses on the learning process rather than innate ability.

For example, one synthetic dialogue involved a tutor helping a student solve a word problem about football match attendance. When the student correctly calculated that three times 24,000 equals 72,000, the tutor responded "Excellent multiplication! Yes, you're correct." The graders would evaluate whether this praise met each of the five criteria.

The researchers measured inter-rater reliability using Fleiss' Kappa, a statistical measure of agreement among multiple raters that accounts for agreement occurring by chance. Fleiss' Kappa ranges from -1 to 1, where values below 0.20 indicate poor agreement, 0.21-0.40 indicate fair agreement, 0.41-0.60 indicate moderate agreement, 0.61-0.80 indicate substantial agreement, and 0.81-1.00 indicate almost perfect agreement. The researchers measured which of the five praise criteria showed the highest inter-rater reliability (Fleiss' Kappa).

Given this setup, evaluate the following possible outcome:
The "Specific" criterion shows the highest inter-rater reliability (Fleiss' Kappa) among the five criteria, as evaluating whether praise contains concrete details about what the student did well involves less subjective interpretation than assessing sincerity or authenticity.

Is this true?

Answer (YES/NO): NO